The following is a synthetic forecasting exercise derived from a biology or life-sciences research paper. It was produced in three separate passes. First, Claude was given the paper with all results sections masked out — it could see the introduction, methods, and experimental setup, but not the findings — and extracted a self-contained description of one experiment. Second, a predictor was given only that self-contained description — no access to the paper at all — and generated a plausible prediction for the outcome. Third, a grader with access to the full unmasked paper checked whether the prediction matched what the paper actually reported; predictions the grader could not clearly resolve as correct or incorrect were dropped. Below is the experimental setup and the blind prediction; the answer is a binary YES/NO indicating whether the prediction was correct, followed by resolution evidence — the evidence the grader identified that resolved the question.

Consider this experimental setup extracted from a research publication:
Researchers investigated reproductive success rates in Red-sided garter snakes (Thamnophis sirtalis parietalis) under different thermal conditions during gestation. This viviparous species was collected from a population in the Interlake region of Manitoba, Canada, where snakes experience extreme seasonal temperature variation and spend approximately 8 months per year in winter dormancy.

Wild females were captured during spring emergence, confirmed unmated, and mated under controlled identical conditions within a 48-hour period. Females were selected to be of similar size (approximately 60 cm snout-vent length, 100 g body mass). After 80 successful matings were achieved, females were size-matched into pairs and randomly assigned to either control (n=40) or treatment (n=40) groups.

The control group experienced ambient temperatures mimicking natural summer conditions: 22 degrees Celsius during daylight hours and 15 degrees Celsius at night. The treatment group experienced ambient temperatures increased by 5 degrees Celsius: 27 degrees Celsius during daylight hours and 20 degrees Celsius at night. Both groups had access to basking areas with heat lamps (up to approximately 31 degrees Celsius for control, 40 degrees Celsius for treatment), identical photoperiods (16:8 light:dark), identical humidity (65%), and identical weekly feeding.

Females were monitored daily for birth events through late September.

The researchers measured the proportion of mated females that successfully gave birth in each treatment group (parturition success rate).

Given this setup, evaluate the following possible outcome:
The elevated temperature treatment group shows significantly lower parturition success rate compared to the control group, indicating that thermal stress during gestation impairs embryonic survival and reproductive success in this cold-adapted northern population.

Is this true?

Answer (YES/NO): NO